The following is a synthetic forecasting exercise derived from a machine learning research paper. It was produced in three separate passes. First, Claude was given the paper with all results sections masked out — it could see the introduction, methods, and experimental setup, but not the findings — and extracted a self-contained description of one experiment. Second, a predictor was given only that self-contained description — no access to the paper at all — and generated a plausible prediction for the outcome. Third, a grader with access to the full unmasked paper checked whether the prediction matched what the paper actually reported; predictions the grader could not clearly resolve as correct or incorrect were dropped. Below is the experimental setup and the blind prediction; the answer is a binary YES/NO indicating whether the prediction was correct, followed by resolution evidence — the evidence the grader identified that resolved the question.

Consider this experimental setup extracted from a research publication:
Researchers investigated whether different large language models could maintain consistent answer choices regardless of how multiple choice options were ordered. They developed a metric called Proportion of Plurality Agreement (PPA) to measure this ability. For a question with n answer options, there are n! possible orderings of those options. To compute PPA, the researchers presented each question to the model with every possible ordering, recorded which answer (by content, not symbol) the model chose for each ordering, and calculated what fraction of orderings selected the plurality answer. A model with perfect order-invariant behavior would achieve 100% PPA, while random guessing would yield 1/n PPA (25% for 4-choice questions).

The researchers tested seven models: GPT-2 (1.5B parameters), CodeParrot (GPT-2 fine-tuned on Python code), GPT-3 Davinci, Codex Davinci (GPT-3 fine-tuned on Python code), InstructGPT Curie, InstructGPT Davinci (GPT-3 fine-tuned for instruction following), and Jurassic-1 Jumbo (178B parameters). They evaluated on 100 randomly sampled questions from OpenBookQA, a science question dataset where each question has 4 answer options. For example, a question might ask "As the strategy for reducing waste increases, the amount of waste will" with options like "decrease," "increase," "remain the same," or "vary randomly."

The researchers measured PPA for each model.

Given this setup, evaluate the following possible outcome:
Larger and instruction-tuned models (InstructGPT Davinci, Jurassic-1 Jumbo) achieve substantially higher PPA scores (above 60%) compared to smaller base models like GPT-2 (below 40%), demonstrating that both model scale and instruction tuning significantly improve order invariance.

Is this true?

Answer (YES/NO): NO